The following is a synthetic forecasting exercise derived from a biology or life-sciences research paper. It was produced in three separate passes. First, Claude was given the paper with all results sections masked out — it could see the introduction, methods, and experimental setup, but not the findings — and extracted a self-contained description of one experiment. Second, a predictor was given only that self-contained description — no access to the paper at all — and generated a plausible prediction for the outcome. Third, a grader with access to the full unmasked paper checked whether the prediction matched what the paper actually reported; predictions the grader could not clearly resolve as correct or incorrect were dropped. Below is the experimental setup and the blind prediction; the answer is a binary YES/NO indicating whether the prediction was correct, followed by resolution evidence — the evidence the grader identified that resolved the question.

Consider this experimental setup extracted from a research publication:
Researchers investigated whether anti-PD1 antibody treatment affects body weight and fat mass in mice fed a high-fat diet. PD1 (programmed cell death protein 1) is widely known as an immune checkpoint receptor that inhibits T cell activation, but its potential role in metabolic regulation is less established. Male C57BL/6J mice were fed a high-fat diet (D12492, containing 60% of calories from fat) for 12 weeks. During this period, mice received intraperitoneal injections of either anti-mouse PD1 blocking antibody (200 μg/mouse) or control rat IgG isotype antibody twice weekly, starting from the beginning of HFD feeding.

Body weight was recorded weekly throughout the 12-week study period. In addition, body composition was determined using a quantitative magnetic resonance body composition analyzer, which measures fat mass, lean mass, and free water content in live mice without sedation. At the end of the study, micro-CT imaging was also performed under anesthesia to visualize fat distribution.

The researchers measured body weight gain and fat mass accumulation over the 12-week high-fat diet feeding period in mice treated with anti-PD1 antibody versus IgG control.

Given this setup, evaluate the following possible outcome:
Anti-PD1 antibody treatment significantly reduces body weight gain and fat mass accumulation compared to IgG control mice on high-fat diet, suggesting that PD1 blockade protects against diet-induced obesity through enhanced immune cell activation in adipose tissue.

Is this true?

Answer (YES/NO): NO